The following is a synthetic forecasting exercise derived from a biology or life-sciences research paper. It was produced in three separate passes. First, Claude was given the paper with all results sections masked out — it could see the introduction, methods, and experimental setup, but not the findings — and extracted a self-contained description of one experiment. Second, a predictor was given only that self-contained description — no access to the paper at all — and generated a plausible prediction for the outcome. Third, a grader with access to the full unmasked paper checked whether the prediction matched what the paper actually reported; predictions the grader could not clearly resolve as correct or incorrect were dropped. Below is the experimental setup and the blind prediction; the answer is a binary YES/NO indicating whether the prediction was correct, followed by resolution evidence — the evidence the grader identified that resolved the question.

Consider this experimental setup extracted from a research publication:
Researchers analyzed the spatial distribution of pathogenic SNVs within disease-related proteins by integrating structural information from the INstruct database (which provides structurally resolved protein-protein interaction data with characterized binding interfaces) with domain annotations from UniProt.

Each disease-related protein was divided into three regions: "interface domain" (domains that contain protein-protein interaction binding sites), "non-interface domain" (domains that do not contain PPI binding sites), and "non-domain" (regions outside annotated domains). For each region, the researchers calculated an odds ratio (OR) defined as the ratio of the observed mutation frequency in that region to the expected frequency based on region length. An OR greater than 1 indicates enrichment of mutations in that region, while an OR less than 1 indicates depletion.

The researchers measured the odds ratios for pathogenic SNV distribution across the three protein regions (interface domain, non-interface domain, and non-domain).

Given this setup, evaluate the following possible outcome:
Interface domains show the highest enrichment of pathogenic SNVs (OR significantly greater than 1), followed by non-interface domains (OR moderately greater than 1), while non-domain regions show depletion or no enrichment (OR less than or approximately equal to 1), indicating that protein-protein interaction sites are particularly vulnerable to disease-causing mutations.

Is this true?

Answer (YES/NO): NO